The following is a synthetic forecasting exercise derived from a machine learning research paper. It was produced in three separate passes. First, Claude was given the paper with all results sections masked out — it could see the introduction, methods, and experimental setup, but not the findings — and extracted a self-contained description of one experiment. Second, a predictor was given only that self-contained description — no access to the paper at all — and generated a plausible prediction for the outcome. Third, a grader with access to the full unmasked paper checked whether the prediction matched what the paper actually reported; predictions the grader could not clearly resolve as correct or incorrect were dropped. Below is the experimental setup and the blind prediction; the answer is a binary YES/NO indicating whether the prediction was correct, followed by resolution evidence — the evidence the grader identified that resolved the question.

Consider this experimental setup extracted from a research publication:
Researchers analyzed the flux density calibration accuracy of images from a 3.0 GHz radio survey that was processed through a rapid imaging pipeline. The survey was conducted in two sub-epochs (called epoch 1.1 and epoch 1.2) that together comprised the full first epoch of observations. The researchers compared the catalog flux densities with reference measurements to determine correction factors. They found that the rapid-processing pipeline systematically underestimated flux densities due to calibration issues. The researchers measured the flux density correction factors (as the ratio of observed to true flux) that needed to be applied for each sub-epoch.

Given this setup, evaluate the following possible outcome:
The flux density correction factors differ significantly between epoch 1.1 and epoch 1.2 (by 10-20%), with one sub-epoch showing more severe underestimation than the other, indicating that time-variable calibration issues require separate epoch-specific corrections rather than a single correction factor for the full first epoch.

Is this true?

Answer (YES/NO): NO